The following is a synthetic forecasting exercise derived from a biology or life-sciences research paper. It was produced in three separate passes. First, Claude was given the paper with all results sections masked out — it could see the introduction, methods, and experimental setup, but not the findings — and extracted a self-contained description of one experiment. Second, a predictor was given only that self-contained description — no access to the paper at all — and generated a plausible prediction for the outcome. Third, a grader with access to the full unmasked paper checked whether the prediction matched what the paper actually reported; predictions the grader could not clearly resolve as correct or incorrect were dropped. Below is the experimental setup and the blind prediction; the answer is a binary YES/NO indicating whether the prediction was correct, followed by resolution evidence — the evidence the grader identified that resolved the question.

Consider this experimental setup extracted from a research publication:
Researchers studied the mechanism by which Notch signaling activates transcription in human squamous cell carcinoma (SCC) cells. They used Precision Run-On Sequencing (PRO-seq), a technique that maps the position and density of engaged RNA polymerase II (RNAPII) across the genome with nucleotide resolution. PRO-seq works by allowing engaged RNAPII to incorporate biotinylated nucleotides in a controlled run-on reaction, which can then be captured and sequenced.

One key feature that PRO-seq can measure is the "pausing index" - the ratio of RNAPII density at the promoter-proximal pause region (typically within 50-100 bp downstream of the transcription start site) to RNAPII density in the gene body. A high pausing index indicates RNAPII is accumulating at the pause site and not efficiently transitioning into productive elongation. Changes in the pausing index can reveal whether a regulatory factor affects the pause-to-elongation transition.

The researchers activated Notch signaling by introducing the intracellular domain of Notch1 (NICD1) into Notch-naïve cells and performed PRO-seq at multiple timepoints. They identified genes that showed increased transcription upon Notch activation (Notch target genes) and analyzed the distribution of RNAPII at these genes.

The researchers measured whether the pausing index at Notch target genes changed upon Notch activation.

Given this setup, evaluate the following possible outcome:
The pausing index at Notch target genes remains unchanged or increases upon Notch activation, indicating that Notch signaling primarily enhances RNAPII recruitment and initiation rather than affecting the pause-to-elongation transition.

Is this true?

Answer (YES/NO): NO